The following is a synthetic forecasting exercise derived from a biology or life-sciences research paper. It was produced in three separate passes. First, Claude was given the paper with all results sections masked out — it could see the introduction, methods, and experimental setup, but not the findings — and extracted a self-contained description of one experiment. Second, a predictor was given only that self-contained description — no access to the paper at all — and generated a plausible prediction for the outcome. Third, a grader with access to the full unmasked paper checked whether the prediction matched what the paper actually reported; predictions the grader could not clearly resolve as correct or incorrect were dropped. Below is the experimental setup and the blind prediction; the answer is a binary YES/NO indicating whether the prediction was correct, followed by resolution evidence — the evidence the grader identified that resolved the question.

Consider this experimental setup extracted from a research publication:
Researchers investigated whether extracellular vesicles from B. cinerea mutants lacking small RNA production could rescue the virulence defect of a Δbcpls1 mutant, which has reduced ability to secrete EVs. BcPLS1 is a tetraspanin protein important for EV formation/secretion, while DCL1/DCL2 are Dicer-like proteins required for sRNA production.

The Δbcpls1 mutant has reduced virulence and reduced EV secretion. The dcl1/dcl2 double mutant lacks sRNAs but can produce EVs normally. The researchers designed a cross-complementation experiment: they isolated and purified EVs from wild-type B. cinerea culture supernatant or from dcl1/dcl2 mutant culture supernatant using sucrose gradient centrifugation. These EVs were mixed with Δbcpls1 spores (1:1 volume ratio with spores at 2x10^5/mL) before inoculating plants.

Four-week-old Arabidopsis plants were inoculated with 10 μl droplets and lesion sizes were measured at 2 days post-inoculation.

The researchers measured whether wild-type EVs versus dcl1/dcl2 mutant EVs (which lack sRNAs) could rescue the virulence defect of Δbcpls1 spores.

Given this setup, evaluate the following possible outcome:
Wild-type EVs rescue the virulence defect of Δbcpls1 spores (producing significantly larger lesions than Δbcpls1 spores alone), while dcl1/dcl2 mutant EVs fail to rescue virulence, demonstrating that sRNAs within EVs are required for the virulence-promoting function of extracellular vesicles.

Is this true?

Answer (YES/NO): NO